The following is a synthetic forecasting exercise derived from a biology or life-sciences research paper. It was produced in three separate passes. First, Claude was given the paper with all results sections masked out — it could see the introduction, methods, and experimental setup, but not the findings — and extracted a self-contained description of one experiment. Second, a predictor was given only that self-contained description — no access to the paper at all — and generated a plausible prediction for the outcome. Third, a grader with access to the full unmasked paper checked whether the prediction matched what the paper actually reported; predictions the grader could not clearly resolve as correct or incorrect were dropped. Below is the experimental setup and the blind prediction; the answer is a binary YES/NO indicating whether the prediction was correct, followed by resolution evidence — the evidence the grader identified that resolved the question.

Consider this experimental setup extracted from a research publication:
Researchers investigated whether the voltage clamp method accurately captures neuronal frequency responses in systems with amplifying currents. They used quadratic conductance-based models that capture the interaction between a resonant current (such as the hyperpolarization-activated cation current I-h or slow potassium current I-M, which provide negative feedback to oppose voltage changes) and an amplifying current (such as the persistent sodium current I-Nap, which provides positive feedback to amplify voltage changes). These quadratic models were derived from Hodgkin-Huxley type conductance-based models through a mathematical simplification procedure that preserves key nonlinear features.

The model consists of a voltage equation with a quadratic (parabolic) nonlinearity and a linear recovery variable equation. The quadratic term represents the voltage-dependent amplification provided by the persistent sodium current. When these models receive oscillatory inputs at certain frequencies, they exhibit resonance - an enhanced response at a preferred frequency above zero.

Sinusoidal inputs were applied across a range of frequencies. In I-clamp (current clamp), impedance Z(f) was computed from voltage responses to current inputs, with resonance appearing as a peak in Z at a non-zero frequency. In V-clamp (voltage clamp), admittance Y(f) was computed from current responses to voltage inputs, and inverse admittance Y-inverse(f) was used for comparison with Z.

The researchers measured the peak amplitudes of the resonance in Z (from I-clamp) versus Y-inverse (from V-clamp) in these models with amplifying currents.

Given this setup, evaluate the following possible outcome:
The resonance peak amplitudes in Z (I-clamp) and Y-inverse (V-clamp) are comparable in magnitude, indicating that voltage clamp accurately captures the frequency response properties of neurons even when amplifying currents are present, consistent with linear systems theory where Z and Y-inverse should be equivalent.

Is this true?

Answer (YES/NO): NO